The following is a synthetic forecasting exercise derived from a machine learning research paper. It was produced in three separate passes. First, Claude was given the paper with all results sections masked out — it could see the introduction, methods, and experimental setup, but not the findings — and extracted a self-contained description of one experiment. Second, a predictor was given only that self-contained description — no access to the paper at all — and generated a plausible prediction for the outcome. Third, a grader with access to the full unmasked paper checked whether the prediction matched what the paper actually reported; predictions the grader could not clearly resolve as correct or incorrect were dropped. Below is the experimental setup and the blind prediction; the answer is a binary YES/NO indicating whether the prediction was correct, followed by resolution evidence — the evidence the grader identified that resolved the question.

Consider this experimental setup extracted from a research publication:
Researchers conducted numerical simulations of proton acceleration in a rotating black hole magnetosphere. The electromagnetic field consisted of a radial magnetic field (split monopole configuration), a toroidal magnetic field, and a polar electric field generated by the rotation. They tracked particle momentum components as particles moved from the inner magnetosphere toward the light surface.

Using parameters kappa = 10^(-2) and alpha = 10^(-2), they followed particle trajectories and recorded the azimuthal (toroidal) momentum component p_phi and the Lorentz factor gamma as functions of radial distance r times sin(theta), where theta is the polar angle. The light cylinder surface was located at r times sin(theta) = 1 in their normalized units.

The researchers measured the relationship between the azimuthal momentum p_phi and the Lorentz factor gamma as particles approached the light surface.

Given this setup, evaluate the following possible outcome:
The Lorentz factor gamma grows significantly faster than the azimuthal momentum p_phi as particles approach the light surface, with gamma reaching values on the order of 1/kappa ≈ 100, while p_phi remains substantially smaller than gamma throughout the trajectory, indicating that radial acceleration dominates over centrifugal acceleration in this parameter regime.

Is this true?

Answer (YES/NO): NO